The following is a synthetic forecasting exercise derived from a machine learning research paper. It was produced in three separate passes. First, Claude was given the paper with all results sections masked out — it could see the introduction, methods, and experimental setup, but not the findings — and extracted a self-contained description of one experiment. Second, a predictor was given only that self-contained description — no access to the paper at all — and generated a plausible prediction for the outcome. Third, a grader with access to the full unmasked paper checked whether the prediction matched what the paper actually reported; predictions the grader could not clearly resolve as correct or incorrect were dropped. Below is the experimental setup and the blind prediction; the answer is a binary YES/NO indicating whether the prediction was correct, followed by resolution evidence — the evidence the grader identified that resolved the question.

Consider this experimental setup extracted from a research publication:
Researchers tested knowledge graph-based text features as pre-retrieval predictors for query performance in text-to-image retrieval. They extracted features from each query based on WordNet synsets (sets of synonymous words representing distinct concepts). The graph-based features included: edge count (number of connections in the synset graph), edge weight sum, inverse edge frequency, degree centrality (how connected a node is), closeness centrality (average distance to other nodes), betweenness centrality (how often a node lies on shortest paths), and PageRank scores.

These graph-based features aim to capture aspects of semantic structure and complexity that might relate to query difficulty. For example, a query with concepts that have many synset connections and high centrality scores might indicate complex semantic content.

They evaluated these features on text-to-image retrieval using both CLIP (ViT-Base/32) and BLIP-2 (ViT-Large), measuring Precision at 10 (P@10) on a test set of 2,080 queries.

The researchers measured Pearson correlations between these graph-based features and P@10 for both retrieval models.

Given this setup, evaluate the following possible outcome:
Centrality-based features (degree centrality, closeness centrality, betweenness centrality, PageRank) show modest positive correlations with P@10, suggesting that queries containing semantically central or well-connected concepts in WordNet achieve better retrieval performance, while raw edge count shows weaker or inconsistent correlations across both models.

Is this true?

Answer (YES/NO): NO